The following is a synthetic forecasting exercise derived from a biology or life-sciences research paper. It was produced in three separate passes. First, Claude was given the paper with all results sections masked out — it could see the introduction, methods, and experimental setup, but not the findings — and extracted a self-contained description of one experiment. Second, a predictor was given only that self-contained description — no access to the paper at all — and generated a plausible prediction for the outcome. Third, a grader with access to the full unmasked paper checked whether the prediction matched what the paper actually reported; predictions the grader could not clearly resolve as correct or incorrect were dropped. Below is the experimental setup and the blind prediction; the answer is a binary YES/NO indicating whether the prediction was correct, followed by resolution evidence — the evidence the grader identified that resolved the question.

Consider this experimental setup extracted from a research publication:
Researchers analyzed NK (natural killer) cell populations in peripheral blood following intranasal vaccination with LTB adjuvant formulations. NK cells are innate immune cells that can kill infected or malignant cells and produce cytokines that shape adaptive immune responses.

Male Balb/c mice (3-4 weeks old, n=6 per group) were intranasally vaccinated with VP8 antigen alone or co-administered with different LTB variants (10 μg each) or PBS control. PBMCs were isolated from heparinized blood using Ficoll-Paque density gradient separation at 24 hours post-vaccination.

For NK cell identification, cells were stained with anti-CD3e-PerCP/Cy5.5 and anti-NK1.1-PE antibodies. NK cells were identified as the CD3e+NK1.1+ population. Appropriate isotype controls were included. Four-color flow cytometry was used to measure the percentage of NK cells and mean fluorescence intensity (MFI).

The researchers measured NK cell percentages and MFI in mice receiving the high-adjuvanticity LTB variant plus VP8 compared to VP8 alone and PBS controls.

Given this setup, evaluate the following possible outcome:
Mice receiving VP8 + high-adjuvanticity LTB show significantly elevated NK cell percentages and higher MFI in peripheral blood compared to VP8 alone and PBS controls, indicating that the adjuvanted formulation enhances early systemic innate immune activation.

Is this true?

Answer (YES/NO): NO